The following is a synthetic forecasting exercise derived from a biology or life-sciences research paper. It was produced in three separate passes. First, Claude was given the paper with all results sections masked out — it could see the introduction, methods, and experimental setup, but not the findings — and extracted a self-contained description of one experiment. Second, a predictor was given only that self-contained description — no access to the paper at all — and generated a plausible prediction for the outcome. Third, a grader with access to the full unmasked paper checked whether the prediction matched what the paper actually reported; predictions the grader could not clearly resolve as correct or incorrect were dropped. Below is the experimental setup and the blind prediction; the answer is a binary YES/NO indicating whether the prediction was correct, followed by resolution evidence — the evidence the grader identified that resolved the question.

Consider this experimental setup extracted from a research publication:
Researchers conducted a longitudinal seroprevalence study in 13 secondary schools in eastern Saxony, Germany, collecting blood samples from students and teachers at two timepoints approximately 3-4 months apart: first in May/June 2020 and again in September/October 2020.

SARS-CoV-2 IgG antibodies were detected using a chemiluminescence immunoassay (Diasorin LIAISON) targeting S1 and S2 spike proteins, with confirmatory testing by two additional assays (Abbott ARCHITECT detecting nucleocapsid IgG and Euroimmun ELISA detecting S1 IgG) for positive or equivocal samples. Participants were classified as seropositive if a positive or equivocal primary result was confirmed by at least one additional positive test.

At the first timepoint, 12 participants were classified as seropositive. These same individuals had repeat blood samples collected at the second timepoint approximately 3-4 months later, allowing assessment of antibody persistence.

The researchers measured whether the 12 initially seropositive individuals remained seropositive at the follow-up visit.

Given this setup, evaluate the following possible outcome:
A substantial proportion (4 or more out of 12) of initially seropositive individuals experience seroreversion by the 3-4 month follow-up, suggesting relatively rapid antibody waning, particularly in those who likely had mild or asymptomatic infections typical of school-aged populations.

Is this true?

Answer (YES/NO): NO